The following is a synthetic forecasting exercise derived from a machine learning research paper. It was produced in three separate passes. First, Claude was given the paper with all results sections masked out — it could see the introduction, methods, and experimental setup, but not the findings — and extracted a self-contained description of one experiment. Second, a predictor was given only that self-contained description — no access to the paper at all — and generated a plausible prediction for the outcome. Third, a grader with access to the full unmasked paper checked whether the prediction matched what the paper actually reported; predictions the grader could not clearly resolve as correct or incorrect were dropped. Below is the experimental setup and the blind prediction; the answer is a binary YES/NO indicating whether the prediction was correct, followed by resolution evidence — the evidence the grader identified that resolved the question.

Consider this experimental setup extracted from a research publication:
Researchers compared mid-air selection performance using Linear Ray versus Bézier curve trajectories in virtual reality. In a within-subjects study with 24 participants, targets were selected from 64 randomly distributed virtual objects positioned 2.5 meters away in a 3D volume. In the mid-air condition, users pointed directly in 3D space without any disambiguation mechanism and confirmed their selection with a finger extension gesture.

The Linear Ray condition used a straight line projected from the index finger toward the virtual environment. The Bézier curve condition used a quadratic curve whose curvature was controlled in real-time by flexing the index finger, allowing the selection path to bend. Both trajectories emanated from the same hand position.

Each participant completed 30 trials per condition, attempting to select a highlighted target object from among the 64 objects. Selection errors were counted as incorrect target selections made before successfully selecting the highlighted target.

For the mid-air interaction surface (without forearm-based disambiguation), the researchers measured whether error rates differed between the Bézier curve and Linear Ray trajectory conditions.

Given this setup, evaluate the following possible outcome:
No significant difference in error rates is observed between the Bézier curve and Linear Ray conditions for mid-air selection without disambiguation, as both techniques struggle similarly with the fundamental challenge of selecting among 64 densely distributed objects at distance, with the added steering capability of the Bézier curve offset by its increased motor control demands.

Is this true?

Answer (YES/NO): YES